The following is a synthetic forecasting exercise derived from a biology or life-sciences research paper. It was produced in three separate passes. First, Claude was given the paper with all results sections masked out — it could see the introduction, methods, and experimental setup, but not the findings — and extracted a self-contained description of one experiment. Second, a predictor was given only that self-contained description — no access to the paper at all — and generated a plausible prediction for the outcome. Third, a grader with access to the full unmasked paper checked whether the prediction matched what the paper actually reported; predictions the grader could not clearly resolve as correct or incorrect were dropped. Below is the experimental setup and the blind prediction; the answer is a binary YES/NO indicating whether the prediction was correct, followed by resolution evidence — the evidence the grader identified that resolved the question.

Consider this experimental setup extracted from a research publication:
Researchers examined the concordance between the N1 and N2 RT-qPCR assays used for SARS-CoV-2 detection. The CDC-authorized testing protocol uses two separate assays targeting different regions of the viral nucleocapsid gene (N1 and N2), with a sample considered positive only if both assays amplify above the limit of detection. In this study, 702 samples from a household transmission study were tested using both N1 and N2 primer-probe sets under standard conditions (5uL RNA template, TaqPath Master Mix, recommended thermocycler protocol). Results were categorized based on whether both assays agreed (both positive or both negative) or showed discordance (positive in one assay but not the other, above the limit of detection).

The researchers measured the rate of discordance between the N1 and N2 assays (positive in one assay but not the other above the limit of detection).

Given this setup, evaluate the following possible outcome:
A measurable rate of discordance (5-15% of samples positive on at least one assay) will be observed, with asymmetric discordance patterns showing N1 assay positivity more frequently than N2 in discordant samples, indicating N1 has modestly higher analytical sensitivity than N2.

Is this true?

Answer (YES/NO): NO